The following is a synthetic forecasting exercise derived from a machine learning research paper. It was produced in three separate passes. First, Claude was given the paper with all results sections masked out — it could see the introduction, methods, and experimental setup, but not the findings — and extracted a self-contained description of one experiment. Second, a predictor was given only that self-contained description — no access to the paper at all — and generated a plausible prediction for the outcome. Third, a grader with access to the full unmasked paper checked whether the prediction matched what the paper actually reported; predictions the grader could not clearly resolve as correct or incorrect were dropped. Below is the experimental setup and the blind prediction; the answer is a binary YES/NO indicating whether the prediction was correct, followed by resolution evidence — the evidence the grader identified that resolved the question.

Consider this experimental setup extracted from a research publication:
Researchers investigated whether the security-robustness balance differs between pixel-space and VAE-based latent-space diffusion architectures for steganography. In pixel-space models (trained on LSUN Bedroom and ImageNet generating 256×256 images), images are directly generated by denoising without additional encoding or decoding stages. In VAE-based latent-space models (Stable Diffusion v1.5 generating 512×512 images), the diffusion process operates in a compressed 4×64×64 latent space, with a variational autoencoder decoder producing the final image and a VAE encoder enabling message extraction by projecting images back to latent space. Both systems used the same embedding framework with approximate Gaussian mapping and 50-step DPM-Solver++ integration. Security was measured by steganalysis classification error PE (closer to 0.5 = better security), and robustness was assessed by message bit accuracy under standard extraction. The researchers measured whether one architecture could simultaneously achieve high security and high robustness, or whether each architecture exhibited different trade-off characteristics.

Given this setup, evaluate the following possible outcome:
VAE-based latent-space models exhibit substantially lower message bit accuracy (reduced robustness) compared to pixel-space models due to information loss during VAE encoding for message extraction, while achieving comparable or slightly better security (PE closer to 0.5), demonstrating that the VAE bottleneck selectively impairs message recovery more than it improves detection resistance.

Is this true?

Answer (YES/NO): NO